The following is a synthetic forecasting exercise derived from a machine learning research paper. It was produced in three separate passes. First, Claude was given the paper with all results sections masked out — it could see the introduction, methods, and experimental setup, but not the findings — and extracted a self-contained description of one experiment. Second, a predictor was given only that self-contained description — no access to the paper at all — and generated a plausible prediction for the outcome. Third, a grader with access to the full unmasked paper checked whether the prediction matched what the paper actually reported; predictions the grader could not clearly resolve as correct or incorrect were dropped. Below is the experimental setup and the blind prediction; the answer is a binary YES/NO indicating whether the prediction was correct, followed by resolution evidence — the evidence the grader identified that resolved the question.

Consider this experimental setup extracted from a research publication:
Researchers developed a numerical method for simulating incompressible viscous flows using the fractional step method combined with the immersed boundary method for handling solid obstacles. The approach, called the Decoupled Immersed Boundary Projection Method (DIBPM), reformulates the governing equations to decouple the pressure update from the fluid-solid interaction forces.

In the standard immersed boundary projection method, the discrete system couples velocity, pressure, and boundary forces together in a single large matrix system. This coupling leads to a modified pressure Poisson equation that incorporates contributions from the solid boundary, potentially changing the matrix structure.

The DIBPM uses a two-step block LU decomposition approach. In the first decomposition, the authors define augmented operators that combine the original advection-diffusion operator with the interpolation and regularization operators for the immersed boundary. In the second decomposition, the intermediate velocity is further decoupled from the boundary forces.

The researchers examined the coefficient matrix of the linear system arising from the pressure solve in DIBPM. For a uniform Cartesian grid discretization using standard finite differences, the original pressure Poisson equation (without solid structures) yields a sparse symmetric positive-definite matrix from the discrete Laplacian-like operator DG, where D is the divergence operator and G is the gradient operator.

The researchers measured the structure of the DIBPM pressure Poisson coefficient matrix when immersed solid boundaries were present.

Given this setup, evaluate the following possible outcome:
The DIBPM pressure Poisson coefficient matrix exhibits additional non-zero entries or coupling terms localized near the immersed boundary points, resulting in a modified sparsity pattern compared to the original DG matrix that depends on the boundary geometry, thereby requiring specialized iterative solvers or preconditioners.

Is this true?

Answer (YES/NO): NO